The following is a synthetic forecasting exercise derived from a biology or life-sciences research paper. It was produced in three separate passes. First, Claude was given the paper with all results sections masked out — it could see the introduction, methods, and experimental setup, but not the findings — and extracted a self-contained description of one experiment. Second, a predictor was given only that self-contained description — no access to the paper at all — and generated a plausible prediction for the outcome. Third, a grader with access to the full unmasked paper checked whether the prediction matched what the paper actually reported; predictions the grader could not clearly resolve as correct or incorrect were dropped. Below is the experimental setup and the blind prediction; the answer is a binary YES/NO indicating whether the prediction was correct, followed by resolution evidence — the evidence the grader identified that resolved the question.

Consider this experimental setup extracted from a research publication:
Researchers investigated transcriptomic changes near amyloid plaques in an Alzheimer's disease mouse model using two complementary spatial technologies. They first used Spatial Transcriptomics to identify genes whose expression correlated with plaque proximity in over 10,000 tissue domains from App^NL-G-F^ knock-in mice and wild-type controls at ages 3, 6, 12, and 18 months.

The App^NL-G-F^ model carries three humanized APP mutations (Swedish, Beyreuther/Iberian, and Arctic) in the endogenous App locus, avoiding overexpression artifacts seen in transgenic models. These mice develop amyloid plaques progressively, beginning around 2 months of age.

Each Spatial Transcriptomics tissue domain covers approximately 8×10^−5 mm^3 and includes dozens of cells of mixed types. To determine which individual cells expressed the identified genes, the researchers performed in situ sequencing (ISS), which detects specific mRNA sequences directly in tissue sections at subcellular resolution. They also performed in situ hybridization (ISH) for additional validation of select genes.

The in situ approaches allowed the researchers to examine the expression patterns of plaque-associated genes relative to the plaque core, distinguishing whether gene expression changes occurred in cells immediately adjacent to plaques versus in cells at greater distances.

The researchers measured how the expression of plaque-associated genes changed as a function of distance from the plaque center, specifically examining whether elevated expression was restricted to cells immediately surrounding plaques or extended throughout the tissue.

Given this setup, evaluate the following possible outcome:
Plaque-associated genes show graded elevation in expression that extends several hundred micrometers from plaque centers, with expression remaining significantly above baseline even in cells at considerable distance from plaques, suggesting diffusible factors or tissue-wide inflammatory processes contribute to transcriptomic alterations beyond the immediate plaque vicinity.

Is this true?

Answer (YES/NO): NO